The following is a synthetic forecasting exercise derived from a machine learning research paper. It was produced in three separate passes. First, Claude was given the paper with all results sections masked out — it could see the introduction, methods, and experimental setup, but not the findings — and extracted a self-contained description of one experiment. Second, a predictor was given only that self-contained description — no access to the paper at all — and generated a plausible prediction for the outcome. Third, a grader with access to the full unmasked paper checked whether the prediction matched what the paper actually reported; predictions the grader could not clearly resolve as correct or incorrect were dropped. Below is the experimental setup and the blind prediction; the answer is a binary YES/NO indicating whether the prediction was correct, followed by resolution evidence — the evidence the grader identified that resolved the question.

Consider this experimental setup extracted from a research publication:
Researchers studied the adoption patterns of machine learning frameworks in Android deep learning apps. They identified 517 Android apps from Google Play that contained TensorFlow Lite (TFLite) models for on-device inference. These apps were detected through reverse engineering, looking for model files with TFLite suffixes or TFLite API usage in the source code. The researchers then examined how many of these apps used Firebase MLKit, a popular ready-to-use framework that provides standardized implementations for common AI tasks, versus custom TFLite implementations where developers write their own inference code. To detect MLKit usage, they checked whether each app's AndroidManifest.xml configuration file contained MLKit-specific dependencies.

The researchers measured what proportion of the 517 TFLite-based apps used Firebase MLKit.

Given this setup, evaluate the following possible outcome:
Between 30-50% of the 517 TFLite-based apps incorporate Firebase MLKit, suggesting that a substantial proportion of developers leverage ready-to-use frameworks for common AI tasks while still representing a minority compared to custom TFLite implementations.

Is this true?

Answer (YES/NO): NO